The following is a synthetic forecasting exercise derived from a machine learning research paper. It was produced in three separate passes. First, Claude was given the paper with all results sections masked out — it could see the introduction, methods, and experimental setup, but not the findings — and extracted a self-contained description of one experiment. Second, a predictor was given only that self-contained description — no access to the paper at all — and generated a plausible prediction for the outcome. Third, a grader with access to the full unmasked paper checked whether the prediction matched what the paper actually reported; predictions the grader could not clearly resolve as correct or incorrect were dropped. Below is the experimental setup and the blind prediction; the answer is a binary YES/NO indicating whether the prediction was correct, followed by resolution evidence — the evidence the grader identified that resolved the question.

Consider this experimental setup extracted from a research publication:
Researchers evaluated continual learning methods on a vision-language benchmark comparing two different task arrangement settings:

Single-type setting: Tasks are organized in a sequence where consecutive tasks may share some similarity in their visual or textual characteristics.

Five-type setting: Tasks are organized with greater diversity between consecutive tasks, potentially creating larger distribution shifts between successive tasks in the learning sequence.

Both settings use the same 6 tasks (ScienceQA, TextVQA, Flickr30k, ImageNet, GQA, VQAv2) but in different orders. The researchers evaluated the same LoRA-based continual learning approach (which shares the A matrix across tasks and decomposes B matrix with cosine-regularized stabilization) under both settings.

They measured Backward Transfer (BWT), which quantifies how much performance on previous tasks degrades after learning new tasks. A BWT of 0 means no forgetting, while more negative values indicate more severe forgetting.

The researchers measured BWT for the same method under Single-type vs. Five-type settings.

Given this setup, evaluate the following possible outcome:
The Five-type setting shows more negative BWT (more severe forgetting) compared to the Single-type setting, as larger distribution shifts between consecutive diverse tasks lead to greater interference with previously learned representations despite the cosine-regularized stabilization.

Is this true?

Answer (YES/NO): NO